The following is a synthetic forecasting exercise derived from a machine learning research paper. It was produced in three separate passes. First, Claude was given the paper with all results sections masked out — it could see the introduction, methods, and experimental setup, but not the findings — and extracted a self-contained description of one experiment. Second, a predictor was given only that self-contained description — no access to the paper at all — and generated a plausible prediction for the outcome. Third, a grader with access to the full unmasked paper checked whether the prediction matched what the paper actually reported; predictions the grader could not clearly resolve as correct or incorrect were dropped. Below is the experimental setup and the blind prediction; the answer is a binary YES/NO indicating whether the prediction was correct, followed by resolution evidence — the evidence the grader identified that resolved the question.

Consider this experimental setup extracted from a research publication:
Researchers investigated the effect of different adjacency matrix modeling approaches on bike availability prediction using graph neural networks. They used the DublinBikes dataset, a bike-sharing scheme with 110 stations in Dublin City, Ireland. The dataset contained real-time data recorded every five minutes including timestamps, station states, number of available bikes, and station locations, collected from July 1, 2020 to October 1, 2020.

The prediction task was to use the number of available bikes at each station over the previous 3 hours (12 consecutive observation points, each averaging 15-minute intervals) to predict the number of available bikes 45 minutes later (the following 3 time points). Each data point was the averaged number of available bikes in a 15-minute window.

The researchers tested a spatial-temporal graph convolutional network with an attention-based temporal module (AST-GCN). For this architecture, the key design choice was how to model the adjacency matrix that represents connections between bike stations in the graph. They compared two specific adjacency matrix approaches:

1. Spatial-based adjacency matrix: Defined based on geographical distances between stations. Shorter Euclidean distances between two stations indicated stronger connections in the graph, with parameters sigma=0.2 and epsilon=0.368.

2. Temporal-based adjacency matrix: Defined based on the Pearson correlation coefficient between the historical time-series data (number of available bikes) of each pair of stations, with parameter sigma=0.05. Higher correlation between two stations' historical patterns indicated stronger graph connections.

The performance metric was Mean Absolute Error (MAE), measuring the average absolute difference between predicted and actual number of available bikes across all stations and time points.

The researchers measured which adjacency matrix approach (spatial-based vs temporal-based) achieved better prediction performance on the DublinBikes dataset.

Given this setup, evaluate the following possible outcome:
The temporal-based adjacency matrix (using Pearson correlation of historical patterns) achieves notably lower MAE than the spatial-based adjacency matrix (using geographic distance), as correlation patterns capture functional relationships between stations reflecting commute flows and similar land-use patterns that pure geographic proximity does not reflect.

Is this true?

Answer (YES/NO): NO